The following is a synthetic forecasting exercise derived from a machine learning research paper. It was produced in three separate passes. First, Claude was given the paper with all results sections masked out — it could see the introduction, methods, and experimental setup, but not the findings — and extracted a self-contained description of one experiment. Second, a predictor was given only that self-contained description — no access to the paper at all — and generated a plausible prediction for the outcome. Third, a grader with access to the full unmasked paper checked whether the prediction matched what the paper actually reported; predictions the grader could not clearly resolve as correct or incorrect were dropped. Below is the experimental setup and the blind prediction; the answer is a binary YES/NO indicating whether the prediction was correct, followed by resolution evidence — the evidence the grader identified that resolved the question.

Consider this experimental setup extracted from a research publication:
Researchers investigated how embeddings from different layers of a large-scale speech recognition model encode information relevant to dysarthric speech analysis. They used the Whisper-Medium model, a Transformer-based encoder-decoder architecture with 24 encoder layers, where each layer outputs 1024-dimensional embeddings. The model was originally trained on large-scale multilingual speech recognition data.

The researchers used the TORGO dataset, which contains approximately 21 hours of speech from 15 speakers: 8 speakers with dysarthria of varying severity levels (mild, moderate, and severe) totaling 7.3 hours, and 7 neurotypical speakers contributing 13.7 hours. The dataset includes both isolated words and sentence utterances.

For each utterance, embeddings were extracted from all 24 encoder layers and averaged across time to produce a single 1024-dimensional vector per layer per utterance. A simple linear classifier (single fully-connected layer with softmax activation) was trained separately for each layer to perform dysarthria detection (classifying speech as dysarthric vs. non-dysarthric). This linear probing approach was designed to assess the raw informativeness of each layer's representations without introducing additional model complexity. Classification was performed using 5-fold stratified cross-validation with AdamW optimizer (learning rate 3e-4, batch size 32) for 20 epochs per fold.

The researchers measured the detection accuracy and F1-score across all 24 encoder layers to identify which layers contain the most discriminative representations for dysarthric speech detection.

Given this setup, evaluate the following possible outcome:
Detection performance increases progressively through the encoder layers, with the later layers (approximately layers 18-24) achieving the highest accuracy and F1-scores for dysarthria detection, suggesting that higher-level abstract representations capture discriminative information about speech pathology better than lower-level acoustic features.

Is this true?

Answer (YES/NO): NO